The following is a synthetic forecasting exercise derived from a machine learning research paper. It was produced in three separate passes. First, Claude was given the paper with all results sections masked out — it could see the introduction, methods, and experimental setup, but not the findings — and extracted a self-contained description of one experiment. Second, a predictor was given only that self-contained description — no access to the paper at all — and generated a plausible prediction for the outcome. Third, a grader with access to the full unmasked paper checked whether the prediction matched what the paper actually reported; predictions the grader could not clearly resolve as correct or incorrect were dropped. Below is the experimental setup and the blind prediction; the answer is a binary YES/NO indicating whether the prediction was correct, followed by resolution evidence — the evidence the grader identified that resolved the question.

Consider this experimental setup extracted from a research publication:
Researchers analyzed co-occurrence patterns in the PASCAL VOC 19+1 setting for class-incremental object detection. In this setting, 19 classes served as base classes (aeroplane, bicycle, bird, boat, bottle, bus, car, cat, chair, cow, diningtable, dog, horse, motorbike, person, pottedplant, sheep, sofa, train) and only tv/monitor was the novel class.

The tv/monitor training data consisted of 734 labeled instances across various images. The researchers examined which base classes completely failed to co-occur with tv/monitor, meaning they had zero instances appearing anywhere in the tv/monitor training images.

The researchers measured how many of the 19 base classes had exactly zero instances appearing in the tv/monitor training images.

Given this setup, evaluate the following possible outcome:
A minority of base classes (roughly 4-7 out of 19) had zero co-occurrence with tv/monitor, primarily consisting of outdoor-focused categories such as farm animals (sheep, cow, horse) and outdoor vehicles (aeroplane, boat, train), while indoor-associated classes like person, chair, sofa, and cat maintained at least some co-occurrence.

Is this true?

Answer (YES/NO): NO